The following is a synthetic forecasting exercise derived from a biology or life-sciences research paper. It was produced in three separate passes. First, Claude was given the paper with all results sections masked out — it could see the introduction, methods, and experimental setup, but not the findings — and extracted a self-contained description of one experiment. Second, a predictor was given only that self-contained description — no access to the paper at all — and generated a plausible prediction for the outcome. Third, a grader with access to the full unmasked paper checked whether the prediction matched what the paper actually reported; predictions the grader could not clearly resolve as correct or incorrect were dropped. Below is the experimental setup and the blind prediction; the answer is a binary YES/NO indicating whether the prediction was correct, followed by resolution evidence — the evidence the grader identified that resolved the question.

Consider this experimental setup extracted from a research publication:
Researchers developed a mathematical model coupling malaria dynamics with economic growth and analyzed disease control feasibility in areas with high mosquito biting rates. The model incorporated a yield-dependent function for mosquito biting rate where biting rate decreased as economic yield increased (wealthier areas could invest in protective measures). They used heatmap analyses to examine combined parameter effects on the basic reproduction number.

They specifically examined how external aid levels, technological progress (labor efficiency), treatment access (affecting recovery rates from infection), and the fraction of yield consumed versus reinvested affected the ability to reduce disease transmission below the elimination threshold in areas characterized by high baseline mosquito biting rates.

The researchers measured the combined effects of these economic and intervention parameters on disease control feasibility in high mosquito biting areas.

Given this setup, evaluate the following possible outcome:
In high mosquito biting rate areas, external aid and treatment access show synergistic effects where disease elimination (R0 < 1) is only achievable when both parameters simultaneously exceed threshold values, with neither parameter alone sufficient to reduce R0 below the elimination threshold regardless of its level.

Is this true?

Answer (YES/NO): NO